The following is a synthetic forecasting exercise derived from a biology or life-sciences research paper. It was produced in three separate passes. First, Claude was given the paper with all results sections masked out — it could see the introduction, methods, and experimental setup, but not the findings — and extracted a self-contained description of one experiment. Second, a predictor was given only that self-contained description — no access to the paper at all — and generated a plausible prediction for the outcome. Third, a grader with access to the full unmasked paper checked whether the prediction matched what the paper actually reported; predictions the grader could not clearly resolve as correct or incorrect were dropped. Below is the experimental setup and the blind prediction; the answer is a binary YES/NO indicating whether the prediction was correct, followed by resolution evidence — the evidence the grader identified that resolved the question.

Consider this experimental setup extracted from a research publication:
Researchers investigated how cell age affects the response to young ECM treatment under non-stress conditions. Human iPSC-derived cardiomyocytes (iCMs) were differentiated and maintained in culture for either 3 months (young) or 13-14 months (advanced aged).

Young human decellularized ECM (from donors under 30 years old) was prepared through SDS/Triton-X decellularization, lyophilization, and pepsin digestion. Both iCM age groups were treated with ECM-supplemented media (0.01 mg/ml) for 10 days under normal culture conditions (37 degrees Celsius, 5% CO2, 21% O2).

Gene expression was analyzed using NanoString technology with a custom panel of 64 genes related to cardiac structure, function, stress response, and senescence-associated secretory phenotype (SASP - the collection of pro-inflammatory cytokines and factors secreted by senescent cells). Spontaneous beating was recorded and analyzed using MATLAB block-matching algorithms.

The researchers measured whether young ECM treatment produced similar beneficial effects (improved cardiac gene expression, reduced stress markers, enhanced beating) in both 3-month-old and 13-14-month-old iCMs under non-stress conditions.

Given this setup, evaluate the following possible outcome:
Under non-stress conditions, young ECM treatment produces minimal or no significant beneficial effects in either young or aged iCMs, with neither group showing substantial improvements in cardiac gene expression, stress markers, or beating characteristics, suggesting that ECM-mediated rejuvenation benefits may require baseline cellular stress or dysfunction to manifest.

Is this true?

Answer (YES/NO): NO